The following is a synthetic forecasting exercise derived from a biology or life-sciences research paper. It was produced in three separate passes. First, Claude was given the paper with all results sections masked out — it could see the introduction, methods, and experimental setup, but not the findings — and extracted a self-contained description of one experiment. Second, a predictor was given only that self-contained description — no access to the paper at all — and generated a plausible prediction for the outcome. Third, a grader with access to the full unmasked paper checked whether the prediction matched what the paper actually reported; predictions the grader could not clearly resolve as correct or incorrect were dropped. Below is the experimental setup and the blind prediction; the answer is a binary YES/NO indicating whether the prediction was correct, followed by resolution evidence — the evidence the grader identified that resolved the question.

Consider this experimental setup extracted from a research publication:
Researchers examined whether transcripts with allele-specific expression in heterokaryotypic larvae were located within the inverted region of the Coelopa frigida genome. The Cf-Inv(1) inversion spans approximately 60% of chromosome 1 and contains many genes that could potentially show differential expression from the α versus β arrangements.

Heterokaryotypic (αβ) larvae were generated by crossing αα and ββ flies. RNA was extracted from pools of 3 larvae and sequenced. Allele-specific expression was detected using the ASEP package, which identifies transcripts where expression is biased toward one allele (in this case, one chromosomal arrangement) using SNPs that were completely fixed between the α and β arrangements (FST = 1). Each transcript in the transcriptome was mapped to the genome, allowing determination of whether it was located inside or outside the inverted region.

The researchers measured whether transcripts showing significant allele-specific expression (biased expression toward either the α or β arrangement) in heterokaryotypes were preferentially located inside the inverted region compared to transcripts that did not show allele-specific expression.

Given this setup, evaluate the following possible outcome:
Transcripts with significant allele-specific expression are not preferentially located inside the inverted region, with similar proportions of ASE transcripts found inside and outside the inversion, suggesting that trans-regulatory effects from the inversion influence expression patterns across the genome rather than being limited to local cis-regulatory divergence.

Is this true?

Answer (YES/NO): NO